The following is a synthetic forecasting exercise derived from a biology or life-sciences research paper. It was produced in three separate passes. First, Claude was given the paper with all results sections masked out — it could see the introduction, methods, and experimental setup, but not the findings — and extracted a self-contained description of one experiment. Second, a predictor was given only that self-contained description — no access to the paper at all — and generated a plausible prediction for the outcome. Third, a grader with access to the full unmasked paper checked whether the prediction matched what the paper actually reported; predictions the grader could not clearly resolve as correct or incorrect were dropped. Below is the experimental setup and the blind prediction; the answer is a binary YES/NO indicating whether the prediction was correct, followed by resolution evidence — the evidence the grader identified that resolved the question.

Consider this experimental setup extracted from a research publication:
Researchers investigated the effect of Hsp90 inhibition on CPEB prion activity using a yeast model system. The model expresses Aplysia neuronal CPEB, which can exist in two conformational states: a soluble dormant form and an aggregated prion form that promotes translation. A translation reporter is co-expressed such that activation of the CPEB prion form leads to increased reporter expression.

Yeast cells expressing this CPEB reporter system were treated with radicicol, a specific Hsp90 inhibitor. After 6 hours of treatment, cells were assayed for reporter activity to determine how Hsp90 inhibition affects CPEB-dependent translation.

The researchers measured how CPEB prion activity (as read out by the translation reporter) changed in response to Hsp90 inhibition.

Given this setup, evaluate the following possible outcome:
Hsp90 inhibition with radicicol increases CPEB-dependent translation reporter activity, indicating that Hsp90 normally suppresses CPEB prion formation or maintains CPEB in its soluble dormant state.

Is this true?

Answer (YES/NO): YES